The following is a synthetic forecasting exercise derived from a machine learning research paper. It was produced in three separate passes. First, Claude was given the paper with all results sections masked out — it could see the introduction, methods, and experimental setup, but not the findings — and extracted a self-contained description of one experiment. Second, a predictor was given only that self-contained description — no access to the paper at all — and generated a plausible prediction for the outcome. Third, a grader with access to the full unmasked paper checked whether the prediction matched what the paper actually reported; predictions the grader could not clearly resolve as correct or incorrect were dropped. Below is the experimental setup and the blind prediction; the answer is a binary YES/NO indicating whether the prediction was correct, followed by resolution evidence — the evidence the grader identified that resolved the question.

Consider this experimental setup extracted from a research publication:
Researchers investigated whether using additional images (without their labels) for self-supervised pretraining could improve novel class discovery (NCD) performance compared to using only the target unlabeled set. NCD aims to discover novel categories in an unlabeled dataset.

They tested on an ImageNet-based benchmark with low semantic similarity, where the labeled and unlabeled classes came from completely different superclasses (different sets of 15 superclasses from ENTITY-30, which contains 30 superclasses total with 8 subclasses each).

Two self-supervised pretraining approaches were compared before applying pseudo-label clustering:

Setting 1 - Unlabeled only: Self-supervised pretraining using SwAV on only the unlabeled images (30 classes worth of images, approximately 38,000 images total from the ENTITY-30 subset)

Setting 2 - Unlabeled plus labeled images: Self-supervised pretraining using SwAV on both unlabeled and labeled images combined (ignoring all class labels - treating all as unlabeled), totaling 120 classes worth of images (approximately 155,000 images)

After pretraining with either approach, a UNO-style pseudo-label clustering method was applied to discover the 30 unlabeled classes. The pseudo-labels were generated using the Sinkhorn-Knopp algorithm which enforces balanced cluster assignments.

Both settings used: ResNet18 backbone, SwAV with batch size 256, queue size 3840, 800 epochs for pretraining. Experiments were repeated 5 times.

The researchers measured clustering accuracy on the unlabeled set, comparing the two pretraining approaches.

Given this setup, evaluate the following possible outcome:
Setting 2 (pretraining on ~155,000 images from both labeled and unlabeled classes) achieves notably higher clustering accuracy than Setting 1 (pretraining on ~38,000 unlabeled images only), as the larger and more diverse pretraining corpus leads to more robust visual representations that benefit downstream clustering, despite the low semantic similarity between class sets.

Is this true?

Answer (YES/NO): YES